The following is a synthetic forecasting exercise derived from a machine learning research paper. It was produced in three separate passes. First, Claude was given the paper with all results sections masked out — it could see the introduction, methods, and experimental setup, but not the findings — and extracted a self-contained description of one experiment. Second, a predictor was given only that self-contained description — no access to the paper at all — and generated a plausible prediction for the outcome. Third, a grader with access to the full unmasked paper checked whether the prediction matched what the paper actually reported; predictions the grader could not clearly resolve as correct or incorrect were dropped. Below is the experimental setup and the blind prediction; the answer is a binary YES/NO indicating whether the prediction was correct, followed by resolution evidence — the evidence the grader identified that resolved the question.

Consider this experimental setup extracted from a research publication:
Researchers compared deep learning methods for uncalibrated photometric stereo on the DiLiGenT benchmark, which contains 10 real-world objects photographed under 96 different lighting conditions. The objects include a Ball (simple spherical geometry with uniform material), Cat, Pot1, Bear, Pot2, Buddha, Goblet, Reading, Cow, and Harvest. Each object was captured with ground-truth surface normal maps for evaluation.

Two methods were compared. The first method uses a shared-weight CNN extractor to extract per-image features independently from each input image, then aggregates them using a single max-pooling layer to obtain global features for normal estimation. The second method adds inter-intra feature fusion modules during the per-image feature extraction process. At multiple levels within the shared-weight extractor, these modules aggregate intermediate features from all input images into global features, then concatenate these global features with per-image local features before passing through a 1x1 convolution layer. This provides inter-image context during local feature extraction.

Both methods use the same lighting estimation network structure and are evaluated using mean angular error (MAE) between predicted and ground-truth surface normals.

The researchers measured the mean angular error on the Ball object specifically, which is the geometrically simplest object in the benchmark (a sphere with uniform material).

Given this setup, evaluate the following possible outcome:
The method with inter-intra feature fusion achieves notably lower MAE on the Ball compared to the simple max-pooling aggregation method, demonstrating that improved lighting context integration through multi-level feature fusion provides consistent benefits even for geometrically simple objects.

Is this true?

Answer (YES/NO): NO